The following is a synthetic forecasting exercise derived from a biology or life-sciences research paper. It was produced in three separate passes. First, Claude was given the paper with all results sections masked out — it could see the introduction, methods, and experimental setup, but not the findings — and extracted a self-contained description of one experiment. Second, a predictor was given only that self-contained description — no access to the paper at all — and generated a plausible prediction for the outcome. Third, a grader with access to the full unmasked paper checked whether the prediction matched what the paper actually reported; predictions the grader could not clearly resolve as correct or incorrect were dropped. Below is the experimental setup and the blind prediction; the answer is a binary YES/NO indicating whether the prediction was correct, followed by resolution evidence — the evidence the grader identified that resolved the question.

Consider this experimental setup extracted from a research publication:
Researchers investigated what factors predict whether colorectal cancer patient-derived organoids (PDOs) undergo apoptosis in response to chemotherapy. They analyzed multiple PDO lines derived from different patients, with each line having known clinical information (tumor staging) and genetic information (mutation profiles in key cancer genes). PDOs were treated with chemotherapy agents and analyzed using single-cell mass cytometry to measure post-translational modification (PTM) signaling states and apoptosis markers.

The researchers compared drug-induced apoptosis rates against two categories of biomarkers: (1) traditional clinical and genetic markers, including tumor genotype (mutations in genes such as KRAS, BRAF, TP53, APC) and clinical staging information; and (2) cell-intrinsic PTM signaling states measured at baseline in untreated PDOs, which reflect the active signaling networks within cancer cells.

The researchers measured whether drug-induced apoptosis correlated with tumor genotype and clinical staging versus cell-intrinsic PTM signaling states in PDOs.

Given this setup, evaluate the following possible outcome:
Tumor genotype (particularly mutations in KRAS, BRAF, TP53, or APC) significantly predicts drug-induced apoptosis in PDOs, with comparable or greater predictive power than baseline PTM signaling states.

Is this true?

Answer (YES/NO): NO